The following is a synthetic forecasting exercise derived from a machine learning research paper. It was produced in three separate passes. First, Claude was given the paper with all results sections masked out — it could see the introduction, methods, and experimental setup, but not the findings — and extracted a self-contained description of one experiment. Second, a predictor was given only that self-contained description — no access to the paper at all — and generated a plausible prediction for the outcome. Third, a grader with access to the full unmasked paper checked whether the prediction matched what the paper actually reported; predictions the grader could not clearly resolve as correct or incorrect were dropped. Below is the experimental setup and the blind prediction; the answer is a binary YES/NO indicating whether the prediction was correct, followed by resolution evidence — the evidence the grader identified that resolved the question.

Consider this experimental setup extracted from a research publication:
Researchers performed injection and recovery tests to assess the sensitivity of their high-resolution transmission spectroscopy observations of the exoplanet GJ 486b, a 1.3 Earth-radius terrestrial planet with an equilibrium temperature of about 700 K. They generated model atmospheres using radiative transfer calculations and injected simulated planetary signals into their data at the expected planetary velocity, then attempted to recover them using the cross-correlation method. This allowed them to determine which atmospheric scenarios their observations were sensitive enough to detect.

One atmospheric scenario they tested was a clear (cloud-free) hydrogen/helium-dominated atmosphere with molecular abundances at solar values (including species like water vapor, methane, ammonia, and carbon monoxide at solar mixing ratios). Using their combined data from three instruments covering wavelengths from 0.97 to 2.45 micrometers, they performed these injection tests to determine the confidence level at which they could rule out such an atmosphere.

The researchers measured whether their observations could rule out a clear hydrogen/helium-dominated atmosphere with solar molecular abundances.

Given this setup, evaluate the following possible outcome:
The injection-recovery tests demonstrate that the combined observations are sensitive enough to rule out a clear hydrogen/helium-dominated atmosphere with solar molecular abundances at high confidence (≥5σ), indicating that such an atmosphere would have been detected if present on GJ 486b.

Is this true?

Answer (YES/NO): YES